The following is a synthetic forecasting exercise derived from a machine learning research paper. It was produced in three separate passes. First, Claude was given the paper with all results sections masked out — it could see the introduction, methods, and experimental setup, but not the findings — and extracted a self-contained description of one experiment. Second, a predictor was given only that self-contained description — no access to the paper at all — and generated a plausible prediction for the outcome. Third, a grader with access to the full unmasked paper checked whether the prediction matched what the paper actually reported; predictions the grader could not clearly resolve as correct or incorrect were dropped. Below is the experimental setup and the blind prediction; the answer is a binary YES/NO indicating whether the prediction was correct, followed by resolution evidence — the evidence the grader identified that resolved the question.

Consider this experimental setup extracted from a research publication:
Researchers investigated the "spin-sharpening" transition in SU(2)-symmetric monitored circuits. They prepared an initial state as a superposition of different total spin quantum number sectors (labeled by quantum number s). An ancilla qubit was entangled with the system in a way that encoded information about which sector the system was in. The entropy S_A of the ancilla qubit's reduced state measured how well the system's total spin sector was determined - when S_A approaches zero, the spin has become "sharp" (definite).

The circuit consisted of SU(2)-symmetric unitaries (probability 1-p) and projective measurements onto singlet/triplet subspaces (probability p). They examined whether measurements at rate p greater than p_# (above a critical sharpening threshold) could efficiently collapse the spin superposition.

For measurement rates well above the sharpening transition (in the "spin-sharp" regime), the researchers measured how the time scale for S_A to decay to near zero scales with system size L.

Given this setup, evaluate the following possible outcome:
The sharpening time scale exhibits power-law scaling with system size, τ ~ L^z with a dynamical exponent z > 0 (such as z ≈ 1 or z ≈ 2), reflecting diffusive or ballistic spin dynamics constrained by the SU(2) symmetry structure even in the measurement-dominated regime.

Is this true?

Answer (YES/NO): YES